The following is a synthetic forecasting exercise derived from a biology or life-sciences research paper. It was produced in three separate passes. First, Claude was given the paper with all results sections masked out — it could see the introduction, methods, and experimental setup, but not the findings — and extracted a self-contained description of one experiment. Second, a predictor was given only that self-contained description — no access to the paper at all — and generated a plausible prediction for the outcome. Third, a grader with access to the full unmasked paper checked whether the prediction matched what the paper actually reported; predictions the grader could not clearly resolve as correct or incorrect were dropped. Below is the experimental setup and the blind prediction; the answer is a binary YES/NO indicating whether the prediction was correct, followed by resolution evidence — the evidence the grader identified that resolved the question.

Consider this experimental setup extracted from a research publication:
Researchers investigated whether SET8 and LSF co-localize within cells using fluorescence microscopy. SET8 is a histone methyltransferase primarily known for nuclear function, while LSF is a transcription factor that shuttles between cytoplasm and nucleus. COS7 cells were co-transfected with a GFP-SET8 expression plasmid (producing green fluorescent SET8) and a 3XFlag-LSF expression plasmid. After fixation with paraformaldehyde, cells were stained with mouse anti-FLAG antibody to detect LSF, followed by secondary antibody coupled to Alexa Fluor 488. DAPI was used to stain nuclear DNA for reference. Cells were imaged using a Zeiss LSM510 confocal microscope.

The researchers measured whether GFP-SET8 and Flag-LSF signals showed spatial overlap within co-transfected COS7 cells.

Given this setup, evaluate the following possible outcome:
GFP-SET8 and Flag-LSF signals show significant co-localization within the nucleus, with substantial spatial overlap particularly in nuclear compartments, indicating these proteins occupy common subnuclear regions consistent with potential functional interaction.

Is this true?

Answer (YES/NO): NO